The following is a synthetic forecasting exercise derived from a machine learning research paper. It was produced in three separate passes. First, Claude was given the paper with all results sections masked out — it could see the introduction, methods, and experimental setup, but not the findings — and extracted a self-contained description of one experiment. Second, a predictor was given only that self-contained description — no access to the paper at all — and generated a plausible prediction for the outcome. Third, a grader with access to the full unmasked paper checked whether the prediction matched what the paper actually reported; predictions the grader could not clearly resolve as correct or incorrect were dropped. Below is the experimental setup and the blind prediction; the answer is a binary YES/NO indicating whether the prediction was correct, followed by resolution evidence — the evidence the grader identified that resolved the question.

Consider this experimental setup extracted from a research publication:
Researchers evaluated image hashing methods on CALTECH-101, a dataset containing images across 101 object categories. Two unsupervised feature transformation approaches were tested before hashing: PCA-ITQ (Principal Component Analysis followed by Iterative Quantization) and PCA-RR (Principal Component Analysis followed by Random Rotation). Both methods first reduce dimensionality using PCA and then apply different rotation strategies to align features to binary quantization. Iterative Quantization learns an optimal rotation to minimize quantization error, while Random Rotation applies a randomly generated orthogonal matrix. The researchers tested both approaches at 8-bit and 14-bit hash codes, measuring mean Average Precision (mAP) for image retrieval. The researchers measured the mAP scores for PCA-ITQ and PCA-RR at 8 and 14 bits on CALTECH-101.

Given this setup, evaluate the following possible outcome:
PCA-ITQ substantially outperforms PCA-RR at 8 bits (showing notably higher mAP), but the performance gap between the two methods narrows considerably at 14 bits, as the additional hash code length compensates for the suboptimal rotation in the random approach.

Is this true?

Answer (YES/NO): NO